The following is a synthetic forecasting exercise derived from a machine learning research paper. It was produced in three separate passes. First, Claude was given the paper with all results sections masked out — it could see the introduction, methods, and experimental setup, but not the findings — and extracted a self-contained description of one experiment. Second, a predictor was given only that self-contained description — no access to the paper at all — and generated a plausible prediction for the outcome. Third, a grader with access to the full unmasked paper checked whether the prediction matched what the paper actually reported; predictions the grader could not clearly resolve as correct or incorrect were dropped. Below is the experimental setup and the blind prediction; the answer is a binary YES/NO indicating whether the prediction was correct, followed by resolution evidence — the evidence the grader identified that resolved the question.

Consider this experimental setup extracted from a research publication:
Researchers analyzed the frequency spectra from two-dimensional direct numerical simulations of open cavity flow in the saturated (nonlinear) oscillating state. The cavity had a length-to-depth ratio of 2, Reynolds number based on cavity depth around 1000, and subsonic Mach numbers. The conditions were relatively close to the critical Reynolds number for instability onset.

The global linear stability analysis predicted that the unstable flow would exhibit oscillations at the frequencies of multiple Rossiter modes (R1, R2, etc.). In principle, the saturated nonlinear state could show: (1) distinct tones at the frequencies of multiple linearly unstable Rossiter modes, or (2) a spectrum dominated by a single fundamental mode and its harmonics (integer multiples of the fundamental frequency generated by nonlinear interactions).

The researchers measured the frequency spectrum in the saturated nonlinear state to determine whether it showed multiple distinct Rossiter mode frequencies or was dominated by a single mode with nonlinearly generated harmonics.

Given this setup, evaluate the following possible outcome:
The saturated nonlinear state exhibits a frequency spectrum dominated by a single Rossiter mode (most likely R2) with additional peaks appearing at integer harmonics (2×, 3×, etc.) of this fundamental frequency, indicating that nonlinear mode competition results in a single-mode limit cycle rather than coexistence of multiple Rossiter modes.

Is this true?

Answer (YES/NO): NO